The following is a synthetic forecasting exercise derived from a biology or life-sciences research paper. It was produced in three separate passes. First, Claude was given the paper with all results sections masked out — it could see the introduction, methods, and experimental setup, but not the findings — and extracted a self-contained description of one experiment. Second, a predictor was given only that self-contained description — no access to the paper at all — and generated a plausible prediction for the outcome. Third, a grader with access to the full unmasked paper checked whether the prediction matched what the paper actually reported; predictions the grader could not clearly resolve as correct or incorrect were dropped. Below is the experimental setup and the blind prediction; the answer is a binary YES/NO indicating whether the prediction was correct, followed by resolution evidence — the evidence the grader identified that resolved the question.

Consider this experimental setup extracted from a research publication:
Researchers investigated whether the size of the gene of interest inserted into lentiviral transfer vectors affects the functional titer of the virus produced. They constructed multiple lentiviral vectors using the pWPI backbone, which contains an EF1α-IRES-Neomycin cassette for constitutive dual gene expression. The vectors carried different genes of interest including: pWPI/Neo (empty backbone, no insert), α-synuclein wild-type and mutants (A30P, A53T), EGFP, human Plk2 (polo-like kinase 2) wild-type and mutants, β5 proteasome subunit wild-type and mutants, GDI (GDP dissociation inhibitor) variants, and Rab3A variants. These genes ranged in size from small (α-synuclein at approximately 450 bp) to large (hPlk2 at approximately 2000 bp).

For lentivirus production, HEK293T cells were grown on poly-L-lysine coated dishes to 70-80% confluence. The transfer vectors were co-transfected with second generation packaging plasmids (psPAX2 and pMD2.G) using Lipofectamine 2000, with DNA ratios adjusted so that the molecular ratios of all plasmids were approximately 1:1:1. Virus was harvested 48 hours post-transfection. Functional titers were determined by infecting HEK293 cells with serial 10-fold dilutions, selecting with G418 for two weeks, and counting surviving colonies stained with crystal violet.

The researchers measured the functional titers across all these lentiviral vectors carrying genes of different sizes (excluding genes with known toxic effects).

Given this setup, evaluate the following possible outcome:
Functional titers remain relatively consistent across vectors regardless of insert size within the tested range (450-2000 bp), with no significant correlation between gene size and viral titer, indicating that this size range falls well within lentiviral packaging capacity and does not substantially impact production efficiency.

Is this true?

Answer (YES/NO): NO